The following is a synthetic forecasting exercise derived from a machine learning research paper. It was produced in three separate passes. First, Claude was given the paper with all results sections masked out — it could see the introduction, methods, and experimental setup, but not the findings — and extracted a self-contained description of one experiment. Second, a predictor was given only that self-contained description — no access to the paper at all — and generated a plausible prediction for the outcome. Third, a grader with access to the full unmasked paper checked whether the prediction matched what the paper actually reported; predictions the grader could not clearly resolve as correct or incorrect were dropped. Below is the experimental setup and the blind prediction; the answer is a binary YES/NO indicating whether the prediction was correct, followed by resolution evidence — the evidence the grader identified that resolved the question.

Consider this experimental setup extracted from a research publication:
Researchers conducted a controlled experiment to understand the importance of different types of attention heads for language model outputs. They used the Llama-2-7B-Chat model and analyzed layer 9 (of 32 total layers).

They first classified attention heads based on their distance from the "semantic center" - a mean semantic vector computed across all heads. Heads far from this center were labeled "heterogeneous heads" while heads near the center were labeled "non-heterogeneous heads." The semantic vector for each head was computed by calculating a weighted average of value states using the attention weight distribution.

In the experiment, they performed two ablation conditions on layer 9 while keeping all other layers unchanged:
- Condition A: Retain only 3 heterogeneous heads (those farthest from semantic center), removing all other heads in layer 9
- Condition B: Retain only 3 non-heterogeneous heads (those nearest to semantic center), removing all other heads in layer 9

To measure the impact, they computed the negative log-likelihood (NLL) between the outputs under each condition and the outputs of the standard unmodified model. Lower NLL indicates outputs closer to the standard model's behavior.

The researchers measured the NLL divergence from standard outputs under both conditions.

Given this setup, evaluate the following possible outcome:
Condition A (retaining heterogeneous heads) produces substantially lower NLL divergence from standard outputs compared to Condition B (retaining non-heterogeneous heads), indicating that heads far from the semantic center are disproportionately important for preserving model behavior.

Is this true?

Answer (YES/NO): YES